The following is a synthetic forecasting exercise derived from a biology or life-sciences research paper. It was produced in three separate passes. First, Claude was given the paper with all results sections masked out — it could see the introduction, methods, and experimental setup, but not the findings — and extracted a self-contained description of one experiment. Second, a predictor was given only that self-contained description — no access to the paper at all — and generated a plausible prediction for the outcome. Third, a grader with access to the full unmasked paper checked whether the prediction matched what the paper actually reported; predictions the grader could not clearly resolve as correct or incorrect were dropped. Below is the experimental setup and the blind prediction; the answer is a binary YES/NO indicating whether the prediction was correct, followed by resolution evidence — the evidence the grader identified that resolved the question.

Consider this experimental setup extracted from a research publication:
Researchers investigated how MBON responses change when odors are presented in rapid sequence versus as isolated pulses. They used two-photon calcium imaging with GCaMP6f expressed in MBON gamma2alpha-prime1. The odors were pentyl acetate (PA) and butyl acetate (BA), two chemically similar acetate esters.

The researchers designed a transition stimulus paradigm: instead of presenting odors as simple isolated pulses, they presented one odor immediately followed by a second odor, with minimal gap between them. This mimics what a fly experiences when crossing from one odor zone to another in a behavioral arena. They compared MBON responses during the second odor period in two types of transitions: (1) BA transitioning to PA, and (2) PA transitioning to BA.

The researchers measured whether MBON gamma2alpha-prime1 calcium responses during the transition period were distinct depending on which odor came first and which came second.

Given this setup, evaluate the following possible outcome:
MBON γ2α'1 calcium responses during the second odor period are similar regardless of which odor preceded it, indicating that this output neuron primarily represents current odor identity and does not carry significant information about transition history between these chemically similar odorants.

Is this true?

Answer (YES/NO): NO